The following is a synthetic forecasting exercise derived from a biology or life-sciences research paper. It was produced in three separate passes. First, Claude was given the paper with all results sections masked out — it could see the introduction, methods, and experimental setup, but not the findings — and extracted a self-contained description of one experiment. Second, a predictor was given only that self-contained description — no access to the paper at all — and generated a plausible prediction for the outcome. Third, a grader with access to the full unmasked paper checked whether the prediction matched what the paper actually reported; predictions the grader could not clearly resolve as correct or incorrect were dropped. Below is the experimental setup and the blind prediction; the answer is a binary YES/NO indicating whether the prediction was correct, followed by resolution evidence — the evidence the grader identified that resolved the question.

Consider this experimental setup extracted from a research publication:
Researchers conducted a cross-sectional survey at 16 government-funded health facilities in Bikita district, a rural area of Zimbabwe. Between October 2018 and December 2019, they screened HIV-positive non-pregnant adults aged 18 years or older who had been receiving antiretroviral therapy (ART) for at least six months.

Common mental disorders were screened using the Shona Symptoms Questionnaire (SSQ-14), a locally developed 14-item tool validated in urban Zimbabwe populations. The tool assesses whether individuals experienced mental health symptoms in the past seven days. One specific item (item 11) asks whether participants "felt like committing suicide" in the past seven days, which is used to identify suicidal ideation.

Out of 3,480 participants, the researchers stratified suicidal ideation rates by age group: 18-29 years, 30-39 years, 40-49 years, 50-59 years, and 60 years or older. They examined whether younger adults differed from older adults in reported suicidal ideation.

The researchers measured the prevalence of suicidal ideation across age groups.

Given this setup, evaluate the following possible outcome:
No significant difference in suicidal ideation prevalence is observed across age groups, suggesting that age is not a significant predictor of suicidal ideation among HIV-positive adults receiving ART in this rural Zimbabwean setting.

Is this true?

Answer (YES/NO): YES